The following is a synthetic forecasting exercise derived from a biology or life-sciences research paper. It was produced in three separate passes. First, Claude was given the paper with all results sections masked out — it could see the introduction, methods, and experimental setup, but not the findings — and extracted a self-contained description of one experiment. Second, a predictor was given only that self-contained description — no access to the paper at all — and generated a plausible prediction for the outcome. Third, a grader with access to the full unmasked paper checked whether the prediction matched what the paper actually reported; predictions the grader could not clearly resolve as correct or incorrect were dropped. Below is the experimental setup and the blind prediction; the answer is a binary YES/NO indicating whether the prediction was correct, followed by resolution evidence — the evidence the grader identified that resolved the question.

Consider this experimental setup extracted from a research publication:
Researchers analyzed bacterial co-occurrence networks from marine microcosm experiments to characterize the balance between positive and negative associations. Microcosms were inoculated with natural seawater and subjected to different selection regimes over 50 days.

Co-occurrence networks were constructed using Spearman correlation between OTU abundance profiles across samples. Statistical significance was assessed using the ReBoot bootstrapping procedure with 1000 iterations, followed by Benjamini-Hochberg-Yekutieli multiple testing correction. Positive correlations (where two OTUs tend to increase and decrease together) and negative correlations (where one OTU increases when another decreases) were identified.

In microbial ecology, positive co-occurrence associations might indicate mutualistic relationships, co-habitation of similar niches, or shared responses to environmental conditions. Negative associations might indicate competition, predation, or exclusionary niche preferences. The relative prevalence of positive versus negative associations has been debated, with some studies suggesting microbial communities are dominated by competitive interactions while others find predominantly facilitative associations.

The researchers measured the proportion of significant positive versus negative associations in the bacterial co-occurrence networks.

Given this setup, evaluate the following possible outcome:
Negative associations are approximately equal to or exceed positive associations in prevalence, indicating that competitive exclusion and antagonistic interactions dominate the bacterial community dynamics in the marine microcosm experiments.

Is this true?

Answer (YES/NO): NO